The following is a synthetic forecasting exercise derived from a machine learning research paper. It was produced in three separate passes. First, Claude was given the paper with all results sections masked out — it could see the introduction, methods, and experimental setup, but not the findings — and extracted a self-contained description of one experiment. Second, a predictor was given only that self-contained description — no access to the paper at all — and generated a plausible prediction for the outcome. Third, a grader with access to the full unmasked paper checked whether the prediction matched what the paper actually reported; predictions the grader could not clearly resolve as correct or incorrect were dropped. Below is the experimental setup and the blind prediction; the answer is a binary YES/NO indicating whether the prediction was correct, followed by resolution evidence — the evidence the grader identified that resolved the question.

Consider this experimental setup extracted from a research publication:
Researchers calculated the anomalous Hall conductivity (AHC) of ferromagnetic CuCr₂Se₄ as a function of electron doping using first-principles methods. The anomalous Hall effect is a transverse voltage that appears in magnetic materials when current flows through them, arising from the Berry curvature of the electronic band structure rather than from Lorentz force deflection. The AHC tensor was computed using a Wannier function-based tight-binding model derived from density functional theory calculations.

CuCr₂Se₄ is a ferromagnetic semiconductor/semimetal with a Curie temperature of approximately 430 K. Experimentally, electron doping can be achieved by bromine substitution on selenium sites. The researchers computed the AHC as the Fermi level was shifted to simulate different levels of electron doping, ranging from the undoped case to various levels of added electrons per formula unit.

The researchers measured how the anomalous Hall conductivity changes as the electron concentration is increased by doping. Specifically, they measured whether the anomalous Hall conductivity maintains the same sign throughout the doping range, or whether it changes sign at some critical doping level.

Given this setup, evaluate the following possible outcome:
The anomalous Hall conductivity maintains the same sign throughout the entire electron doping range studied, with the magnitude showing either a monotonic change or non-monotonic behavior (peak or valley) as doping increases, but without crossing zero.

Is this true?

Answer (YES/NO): NO